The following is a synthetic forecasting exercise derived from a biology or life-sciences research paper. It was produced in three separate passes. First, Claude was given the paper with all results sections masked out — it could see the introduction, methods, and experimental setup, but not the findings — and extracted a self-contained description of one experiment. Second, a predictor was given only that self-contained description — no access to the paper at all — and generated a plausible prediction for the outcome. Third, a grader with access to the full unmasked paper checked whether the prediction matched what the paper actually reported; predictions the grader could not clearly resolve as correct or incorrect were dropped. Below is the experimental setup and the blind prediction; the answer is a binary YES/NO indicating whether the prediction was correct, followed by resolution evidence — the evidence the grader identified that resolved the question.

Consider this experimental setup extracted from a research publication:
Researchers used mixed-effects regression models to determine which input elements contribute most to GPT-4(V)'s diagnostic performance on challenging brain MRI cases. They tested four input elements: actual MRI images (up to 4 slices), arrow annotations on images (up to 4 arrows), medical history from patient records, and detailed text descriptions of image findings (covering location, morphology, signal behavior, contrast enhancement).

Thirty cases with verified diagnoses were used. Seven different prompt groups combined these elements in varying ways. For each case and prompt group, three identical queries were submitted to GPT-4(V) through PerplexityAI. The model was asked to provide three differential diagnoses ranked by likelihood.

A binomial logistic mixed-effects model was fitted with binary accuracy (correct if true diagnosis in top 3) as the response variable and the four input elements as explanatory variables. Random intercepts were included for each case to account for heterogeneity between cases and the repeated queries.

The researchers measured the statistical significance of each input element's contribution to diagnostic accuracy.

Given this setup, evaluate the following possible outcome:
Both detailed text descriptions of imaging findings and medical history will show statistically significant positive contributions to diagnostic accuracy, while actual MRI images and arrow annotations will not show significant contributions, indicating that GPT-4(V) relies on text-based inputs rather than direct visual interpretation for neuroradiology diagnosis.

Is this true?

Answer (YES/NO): NO